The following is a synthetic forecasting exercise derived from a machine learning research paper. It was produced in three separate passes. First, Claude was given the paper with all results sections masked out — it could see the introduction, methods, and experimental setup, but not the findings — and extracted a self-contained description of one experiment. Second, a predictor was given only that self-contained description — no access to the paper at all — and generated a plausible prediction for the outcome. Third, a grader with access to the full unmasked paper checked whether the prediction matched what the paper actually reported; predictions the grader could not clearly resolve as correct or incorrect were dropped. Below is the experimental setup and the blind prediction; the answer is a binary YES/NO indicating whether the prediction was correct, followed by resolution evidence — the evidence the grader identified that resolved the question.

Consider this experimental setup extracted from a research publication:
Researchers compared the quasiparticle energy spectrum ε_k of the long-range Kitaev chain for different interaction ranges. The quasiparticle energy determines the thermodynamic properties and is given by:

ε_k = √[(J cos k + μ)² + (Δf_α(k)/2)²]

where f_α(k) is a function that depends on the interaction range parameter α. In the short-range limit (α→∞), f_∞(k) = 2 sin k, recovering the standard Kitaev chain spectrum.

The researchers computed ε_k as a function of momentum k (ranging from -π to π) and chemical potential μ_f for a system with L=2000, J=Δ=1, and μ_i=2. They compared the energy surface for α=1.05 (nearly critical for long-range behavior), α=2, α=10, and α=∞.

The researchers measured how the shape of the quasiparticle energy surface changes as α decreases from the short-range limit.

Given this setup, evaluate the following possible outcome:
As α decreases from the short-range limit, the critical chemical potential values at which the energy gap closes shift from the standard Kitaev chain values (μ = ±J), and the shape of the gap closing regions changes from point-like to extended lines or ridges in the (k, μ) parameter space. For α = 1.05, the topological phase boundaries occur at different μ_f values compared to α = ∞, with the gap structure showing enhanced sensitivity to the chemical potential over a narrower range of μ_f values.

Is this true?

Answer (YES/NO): NO